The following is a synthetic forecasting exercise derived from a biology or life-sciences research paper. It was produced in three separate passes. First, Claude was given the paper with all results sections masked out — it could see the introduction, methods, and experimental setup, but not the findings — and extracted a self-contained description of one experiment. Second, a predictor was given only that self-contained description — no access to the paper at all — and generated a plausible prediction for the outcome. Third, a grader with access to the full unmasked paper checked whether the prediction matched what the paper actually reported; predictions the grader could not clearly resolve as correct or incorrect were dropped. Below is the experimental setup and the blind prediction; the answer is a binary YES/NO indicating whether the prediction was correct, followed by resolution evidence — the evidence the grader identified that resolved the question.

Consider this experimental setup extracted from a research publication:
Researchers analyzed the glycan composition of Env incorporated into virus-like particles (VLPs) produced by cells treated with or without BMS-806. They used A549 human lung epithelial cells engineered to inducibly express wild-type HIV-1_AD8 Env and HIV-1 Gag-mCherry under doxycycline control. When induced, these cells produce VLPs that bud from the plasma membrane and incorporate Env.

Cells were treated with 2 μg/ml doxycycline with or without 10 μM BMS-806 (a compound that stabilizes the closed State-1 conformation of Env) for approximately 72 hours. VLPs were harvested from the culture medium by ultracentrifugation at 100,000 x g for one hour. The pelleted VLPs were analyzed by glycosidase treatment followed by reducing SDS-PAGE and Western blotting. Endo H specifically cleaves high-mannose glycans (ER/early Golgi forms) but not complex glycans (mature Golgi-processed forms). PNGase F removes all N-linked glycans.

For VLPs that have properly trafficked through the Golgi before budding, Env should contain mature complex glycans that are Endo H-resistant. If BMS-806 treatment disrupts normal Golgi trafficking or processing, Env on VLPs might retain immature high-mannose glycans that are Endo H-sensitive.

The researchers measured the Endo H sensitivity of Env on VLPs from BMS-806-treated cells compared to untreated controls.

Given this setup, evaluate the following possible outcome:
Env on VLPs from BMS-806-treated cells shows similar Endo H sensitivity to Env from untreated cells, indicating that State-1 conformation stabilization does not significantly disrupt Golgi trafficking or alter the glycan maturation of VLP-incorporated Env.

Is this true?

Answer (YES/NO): NO